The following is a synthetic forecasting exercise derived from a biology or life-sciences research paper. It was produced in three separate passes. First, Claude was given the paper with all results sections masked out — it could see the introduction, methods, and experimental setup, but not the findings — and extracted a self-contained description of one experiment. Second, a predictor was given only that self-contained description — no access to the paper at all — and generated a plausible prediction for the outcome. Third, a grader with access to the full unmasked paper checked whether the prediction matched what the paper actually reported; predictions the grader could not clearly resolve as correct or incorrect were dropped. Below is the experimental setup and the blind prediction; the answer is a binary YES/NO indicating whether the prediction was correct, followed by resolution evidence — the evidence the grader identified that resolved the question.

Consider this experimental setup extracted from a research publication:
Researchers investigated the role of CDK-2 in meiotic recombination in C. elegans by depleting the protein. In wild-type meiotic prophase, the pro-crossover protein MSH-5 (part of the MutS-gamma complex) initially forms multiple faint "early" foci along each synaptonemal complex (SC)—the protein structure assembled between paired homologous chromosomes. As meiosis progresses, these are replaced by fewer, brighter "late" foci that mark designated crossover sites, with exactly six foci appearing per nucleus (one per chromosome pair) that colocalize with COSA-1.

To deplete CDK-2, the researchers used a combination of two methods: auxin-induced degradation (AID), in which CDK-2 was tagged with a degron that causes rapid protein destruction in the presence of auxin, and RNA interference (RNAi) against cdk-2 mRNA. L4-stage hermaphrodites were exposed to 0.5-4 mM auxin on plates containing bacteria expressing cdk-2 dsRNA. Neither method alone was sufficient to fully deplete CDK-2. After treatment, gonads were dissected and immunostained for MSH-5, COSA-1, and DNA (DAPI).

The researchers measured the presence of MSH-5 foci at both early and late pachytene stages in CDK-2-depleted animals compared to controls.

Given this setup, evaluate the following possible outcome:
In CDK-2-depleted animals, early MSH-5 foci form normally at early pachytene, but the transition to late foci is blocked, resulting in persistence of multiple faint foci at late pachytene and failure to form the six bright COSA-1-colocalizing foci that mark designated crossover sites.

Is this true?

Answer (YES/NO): NO